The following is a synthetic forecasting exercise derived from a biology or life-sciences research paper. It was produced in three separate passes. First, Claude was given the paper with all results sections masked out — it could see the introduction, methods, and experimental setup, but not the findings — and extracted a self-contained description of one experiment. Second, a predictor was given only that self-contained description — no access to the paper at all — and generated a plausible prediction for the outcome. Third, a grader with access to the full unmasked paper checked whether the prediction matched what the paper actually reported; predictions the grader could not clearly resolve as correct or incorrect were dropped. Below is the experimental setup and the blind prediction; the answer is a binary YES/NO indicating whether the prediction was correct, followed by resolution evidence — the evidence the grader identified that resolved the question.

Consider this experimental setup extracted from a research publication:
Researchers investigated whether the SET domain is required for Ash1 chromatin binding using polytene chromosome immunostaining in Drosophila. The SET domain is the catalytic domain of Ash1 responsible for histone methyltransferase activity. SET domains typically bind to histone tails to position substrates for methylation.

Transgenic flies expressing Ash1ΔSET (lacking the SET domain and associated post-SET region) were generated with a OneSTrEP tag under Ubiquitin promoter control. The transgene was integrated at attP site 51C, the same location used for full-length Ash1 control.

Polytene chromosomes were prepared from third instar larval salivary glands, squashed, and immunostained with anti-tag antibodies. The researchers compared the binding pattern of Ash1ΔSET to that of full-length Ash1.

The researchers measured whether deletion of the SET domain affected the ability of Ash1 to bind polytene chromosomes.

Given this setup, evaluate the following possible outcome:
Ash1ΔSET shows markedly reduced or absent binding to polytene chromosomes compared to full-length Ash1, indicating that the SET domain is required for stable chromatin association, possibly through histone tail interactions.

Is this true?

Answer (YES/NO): NO